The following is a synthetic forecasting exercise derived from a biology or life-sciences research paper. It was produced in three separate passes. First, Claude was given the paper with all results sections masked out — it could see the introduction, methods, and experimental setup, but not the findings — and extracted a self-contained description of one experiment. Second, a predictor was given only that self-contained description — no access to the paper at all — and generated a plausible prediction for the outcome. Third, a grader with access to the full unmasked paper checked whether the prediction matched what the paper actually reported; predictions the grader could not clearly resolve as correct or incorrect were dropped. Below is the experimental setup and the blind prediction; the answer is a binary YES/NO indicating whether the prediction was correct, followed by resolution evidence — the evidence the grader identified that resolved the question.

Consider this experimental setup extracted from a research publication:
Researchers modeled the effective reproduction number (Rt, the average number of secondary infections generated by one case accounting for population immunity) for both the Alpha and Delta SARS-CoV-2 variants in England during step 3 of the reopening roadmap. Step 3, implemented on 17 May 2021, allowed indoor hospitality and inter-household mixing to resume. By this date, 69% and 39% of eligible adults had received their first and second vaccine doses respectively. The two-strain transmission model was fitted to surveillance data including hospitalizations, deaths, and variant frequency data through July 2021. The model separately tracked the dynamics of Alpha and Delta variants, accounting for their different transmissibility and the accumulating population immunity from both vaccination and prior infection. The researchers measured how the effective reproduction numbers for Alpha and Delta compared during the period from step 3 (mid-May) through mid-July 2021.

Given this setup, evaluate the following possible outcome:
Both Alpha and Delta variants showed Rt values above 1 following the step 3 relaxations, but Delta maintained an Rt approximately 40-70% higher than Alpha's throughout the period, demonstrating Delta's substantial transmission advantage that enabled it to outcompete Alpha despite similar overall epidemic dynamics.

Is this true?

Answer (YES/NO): NO